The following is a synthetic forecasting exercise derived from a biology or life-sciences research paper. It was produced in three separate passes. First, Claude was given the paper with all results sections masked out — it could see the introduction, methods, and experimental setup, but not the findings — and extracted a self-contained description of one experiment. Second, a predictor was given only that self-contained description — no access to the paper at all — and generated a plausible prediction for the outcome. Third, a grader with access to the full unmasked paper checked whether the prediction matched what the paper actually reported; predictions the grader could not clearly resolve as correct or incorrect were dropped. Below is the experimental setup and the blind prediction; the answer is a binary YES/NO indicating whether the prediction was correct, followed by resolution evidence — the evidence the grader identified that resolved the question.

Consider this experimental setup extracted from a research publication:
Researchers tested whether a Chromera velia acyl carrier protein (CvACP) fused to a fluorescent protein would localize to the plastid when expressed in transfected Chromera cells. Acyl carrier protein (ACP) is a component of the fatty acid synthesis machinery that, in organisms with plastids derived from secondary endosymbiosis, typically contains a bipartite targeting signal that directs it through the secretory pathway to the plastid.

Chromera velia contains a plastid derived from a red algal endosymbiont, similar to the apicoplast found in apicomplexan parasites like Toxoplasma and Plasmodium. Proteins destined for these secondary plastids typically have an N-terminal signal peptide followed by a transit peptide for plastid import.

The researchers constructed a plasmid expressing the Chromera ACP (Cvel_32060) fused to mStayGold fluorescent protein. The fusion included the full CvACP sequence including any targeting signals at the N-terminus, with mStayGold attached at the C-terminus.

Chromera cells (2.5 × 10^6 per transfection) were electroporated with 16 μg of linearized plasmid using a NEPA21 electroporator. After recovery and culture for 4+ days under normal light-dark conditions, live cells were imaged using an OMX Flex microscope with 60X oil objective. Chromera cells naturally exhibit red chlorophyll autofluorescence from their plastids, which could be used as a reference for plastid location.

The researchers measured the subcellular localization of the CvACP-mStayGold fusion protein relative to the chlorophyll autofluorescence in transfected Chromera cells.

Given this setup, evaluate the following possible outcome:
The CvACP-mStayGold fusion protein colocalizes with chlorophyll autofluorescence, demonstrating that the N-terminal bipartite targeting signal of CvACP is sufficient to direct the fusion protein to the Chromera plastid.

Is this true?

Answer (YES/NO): YES